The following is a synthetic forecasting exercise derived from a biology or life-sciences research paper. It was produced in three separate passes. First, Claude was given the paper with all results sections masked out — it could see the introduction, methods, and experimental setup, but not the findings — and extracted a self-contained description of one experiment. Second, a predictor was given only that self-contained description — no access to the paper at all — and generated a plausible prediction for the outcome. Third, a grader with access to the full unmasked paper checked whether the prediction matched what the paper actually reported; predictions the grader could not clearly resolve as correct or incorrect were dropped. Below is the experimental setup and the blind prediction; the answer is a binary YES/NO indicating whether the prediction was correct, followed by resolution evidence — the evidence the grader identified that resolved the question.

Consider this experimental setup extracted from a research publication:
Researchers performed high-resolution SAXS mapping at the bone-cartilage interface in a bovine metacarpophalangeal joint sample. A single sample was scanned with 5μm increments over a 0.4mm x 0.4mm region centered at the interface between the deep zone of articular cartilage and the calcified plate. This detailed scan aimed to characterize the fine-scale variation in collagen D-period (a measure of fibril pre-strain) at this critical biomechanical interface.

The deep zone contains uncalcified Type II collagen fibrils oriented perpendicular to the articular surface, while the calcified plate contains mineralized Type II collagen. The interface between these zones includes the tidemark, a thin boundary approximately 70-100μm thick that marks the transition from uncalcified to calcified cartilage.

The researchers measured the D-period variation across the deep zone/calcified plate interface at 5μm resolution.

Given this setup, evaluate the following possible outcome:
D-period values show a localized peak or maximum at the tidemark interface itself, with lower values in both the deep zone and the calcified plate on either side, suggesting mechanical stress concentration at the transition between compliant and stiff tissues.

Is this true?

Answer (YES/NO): NO